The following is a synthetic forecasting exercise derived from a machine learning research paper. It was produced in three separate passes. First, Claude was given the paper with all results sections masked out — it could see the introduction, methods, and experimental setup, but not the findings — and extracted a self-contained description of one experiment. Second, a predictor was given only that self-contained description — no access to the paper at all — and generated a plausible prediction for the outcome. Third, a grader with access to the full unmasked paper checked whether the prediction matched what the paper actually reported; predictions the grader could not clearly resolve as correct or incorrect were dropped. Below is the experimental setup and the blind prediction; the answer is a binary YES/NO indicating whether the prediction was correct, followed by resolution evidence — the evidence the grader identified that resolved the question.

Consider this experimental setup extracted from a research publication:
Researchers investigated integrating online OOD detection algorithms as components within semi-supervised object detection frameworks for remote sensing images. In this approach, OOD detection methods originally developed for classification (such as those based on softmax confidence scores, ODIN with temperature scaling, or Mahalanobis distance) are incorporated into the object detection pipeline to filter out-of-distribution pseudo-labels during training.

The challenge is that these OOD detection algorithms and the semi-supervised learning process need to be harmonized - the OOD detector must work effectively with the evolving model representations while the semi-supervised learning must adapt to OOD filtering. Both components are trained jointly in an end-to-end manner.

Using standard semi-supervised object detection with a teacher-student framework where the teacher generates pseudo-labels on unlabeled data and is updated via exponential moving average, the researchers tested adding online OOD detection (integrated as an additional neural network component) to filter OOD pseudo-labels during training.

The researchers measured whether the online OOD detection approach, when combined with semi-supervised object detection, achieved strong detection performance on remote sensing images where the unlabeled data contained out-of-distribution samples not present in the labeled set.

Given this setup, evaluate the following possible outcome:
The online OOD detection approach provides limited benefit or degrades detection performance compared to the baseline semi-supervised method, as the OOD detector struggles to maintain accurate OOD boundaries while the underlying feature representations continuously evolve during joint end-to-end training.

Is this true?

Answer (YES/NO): NO